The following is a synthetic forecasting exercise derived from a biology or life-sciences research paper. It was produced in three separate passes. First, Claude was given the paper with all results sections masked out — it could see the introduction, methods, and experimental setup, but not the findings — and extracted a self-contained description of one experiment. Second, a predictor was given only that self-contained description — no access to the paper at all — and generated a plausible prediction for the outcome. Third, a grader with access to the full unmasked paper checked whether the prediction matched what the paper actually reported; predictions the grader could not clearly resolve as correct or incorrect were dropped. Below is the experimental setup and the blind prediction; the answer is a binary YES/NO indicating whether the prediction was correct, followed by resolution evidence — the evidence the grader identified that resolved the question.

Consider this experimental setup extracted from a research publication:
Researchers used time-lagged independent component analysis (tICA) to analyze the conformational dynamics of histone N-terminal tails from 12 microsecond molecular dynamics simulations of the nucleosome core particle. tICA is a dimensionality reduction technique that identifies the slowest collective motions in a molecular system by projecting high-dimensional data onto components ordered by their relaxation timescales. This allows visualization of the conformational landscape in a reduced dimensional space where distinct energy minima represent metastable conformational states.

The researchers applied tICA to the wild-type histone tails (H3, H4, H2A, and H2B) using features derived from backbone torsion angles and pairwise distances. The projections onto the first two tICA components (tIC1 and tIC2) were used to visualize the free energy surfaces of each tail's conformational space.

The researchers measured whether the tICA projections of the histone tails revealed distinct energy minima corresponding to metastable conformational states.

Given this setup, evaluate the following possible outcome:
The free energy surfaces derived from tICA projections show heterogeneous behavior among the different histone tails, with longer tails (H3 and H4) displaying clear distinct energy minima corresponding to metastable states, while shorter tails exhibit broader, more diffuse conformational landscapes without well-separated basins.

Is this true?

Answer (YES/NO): NO